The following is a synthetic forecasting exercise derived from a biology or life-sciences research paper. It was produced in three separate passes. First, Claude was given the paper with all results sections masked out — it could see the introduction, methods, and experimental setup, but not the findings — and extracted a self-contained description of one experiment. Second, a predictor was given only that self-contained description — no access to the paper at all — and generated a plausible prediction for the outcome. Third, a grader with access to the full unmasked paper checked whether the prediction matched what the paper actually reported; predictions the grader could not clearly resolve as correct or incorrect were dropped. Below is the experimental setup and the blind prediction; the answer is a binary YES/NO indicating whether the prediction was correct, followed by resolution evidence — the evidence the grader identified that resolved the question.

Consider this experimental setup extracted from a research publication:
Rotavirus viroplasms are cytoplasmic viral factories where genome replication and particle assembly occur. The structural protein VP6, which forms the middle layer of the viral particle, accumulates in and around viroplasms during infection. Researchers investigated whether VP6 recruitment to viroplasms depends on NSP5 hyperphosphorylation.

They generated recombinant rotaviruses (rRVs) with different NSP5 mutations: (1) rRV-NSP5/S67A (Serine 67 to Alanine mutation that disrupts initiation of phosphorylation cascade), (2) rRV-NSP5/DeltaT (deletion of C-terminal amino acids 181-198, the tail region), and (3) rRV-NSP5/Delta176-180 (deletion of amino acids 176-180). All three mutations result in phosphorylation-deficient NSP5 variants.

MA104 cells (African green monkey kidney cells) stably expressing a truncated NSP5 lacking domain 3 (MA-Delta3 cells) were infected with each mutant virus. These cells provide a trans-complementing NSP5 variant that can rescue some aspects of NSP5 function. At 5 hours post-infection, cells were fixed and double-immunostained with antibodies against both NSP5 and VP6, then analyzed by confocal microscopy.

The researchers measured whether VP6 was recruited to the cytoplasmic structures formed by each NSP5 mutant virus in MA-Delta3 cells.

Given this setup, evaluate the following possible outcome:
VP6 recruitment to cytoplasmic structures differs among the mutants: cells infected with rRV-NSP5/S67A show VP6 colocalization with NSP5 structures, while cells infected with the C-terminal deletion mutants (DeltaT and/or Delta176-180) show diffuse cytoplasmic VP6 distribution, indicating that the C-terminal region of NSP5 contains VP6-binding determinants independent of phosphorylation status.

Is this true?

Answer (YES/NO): NO